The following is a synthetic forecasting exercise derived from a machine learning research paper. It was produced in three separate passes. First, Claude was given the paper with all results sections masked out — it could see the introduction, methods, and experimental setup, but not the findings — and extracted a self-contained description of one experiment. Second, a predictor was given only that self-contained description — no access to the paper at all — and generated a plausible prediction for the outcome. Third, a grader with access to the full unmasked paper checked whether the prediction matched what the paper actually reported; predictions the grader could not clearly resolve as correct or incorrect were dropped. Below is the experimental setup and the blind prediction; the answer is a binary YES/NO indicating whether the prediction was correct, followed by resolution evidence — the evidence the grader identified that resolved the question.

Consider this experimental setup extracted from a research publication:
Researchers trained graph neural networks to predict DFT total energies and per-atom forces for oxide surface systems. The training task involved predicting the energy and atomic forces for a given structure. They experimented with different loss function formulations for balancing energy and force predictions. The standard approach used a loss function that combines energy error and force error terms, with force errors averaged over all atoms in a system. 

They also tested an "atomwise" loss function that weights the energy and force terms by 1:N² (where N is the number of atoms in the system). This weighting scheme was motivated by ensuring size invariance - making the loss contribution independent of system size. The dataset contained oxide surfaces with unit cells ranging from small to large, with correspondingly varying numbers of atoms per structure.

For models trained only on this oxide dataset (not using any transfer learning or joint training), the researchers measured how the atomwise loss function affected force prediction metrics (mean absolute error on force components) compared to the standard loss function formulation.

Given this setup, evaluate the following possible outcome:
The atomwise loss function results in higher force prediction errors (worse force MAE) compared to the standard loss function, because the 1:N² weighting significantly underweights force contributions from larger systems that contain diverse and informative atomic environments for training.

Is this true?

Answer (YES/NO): NO